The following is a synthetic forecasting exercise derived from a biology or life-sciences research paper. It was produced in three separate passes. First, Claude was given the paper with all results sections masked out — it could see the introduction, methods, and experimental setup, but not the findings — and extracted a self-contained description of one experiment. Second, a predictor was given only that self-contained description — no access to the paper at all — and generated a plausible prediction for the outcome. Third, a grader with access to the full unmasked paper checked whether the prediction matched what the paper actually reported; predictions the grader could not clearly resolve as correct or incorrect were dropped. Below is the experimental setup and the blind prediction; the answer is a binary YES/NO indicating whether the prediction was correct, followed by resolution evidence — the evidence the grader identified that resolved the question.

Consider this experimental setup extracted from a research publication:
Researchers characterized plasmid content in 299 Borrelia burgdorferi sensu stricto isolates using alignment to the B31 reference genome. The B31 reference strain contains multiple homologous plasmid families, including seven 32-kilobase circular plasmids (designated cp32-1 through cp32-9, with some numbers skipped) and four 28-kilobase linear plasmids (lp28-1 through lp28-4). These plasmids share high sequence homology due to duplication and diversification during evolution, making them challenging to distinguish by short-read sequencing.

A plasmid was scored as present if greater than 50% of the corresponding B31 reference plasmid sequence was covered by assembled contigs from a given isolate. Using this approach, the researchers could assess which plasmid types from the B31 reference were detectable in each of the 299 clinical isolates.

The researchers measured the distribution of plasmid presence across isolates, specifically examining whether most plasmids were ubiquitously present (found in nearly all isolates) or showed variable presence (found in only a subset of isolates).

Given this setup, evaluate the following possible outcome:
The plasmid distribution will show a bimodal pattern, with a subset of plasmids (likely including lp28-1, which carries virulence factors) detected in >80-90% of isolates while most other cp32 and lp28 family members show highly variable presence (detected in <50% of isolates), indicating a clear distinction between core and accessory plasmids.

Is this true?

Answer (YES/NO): NO